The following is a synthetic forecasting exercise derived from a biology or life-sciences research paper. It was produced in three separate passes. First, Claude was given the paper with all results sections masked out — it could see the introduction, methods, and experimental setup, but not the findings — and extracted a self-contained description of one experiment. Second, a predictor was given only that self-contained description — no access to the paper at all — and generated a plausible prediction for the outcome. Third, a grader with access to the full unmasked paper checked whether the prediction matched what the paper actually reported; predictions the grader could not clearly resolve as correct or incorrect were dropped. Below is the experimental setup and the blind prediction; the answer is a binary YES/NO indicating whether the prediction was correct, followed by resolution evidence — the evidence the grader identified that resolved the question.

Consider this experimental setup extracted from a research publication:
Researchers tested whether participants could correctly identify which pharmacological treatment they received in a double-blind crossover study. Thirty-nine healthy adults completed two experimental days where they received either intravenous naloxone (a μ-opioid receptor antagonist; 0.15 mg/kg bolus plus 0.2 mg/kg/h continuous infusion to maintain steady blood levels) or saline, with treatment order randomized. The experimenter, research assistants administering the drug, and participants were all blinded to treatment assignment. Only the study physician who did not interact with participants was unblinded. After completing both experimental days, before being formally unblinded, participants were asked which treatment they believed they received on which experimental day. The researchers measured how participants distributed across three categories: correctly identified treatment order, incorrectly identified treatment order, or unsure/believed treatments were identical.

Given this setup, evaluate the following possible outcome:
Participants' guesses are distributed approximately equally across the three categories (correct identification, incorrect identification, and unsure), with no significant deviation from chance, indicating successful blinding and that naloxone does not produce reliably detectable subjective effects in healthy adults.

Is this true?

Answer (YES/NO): NO